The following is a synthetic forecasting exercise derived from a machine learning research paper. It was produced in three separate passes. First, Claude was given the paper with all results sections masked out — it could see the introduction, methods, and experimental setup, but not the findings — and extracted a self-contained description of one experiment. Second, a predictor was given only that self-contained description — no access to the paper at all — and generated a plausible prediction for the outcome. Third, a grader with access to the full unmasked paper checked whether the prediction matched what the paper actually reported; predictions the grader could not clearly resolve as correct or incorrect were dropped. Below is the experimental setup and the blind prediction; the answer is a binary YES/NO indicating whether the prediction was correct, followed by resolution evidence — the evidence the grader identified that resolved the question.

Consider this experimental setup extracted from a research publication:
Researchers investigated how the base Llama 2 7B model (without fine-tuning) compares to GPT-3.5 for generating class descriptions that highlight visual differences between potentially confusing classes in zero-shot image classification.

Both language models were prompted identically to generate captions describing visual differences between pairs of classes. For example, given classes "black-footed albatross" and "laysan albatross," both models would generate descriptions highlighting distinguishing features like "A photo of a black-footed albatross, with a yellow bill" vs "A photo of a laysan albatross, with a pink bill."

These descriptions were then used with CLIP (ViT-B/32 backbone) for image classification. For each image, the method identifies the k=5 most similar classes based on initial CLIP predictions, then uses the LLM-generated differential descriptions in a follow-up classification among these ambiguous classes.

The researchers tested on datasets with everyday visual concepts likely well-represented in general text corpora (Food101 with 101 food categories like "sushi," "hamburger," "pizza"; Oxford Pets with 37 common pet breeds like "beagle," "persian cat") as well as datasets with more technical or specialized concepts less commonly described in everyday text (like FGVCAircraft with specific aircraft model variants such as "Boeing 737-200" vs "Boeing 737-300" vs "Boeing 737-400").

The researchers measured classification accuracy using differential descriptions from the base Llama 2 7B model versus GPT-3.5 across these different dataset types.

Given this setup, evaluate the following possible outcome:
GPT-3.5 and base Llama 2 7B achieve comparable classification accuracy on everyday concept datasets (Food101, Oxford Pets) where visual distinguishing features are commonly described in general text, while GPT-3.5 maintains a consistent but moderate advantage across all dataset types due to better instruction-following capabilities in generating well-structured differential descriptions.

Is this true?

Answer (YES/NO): NO